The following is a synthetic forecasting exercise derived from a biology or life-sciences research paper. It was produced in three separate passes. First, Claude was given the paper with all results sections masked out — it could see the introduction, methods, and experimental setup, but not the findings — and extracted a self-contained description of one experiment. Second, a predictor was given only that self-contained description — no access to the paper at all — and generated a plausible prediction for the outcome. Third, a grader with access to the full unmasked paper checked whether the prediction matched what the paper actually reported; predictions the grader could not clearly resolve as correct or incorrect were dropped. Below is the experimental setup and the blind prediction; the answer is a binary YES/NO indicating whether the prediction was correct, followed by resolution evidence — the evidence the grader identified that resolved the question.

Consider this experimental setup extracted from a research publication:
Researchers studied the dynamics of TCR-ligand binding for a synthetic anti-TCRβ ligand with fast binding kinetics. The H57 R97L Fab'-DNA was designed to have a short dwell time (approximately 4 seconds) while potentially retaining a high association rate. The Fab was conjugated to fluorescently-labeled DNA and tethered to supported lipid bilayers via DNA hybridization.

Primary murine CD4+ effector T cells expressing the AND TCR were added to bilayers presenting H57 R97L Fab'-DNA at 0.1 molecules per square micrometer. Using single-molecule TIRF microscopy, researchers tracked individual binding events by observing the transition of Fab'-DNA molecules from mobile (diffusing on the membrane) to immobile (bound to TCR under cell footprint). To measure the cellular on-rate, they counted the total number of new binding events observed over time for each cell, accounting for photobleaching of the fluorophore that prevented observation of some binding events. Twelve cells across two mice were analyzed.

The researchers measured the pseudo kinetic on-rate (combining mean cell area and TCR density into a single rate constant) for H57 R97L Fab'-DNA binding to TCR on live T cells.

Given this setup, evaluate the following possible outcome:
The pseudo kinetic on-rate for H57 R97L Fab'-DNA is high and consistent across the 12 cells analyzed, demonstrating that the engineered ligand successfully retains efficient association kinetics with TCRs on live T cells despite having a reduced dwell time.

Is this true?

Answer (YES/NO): NO